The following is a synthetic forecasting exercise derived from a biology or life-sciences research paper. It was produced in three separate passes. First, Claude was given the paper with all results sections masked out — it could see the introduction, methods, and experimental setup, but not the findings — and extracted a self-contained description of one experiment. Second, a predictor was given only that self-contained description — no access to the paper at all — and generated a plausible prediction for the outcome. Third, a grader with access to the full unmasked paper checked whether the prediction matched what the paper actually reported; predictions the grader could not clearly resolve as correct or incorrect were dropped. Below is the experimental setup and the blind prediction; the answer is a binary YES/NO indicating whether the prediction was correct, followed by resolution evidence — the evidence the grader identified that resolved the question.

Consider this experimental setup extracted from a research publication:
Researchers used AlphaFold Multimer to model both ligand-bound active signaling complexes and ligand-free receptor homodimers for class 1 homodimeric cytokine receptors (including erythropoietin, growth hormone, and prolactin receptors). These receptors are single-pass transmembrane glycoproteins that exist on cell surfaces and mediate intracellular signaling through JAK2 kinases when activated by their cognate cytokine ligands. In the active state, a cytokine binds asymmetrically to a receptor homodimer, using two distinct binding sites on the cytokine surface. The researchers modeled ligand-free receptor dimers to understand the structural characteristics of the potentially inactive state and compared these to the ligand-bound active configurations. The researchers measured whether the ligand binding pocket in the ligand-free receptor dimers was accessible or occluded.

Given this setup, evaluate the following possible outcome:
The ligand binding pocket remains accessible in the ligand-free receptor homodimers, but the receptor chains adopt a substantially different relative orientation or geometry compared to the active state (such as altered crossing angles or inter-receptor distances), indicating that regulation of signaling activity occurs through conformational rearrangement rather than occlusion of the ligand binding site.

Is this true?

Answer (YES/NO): NO